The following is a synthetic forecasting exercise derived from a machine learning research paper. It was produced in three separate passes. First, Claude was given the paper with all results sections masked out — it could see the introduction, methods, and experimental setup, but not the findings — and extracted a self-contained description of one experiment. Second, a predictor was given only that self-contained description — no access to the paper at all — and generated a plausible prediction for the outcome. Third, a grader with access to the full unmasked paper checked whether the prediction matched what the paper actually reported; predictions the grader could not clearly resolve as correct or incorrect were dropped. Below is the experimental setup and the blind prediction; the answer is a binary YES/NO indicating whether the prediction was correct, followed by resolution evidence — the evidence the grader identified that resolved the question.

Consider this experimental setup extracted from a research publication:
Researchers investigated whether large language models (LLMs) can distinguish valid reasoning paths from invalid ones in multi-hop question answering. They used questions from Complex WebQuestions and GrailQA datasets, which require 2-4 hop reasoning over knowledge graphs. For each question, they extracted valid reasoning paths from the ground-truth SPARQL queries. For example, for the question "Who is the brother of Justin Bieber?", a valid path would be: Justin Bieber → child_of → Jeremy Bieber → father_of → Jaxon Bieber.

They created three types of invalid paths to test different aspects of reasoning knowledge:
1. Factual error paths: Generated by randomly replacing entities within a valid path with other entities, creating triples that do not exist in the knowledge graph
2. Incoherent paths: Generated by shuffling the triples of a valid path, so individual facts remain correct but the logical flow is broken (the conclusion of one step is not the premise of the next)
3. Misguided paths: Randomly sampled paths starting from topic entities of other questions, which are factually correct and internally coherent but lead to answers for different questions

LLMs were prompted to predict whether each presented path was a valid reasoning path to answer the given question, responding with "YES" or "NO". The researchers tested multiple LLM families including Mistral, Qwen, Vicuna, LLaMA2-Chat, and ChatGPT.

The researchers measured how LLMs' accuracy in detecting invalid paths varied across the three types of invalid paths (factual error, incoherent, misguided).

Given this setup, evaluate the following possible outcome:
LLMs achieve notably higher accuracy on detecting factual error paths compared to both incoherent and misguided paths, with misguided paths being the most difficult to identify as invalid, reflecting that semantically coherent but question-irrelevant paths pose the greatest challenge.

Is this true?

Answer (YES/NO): NO